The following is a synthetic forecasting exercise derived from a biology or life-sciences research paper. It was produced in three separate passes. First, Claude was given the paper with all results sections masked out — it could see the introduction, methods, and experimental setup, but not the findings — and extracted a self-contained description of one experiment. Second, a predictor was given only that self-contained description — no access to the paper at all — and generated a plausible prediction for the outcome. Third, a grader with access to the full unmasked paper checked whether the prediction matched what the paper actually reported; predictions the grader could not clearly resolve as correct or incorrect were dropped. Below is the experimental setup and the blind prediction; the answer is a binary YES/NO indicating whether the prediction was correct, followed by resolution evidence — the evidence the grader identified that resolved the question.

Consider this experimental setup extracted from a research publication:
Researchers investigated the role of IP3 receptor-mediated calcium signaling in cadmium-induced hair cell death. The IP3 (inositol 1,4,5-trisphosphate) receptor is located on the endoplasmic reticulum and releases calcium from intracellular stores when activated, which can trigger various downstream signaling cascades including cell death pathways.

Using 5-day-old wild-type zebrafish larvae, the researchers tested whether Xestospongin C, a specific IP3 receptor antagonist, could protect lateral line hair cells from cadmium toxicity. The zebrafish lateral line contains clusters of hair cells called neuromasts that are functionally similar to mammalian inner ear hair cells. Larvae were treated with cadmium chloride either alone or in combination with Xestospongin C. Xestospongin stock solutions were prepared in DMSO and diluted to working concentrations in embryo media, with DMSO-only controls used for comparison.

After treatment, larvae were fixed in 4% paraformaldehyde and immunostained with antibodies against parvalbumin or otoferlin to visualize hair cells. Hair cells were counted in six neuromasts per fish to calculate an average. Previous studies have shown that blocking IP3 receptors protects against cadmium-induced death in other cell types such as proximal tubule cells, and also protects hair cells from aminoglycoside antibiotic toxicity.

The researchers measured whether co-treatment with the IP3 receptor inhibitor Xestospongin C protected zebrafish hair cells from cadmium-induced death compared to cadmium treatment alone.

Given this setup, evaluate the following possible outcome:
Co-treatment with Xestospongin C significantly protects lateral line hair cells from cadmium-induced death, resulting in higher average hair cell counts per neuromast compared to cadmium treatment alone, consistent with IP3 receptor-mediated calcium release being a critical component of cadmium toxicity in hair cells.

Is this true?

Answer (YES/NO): NO